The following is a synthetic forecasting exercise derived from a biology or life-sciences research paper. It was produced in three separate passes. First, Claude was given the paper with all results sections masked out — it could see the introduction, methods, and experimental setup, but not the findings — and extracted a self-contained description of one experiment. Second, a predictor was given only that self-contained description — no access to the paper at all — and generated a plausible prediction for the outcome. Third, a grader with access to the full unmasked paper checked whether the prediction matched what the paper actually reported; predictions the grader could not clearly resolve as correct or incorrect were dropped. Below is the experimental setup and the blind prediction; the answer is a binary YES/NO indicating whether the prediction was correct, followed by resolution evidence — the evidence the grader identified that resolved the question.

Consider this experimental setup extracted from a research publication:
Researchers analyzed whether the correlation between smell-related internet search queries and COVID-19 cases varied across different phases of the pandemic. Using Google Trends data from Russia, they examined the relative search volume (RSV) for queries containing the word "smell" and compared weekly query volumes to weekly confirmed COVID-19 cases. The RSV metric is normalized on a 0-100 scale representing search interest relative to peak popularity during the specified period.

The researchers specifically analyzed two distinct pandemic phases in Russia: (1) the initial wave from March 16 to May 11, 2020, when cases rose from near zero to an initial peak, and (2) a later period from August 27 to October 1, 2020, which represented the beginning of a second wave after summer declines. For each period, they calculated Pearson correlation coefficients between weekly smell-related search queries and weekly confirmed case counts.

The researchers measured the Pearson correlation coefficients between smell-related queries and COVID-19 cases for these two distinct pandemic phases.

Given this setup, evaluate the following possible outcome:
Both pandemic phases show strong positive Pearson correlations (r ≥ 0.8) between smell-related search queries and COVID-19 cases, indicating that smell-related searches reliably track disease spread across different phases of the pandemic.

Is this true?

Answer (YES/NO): YES